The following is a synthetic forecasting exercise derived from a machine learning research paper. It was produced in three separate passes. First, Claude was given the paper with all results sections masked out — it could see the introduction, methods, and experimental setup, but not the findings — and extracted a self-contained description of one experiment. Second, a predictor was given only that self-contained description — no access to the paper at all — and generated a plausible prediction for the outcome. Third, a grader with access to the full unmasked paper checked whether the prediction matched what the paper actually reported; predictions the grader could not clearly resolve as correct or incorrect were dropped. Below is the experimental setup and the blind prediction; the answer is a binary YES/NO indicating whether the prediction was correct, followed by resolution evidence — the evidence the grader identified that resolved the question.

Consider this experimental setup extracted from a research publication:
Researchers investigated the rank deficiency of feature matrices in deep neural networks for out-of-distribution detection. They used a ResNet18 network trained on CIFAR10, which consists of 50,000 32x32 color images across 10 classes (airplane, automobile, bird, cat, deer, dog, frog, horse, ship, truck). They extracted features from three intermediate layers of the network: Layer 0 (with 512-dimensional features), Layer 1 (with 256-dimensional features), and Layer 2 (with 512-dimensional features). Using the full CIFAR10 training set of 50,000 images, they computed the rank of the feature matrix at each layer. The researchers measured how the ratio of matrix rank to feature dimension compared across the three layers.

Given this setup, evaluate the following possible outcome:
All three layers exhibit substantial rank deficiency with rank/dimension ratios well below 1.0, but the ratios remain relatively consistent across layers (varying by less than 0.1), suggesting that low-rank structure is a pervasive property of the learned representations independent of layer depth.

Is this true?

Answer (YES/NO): NO